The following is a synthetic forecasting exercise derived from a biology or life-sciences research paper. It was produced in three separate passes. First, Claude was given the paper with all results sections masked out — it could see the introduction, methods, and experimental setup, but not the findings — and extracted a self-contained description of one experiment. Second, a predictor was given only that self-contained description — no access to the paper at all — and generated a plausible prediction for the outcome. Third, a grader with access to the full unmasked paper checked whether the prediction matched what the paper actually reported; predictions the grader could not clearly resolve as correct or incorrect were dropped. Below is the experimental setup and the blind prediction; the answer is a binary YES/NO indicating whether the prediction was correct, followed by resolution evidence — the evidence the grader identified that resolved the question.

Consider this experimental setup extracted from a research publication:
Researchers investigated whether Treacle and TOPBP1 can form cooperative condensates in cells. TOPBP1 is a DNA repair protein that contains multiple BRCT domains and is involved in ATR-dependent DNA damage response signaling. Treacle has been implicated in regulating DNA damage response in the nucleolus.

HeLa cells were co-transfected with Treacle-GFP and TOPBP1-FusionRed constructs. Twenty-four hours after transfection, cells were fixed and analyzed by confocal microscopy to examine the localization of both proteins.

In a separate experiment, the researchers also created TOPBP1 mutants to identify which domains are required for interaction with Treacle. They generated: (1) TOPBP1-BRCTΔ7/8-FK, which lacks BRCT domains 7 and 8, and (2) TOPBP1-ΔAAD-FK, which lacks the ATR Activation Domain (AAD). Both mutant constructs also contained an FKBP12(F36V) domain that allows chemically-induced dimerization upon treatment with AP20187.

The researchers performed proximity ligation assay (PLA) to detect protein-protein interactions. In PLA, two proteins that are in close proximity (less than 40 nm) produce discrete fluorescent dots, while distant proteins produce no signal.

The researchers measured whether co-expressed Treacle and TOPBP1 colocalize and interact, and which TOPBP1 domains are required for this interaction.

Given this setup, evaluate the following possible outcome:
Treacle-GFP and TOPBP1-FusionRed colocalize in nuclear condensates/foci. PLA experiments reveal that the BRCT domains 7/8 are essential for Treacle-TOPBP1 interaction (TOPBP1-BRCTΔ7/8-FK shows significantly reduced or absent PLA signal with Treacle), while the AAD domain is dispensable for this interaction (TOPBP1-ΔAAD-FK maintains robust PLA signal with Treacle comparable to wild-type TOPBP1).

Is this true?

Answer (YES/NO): NO